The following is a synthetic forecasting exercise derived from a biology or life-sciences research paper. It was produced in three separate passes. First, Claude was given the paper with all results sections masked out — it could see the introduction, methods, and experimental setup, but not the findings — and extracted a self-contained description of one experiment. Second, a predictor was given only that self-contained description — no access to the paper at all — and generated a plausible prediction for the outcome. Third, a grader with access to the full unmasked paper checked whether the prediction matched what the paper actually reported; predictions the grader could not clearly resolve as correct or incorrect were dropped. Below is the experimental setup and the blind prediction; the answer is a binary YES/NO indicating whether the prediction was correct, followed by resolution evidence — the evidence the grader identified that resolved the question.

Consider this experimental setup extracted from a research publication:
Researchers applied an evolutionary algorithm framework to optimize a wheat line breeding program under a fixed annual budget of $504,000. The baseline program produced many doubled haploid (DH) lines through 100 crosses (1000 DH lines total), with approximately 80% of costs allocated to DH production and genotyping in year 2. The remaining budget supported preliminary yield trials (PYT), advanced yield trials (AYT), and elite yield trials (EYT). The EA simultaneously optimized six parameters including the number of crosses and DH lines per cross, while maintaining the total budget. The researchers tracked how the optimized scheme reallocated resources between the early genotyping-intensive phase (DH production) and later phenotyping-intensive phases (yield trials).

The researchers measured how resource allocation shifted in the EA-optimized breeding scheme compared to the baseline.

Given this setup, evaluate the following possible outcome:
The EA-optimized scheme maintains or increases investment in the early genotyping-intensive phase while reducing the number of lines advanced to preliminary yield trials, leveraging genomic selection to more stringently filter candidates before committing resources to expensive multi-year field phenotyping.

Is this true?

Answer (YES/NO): NO